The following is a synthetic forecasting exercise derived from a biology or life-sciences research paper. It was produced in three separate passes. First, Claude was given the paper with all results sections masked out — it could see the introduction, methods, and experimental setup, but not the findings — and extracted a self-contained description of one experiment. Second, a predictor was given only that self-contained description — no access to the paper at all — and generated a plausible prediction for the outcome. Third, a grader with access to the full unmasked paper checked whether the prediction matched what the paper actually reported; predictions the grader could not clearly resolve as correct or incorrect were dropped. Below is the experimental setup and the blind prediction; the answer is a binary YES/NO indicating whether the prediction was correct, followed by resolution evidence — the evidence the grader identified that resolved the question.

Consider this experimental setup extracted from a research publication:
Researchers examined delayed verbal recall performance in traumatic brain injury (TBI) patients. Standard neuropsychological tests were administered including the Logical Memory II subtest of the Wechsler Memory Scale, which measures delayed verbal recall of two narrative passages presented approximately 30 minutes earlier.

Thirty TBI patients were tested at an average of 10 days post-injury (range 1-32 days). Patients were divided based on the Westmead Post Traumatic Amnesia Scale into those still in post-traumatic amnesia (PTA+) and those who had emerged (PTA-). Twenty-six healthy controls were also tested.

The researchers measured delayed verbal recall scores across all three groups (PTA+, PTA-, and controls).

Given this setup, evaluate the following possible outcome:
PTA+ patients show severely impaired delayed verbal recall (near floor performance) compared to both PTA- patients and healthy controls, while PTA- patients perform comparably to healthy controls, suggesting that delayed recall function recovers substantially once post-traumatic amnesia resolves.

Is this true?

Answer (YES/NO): NO